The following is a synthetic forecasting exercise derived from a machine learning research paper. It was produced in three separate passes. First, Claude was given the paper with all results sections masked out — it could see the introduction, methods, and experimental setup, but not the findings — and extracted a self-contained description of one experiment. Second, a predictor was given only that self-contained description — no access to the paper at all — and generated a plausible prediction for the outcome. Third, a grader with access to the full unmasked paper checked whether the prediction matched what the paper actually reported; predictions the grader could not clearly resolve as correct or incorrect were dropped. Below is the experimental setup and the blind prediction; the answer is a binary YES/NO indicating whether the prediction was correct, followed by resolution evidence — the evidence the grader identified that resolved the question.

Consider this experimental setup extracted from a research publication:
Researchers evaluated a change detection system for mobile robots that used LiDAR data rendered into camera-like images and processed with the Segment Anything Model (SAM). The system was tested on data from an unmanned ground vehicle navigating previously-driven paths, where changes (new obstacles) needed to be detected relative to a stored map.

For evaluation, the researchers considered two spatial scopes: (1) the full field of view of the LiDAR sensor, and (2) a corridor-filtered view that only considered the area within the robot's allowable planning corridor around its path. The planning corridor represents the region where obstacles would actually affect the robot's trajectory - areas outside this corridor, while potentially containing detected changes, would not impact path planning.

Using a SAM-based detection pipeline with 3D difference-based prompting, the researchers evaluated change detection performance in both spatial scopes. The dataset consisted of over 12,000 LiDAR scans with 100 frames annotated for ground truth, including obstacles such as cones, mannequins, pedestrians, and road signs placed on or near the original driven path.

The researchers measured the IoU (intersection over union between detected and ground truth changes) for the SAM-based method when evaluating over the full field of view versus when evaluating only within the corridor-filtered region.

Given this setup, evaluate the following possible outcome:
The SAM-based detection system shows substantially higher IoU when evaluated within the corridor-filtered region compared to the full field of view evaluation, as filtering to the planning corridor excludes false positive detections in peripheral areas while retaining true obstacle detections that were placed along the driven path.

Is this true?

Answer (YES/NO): NO